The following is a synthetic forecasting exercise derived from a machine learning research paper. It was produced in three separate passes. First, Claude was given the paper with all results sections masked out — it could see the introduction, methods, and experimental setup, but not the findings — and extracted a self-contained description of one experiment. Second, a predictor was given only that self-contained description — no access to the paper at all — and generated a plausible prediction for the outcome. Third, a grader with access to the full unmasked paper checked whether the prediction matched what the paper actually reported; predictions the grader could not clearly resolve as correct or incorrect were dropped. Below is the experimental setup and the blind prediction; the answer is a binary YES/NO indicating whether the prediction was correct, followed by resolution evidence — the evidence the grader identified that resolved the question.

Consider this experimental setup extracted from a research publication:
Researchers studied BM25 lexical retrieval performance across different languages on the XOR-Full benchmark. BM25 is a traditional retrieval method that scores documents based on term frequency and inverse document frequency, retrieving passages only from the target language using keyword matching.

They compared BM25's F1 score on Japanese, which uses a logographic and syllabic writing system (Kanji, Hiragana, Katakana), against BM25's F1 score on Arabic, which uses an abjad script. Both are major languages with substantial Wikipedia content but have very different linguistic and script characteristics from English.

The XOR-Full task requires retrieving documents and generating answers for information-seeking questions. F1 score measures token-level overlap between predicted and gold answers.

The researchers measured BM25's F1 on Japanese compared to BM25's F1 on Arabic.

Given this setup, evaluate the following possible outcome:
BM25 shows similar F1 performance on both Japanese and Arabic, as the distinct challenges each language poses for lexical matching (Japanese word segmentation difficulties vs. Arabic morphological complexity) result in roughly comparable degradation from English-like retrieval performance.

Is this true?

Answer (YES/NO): NO